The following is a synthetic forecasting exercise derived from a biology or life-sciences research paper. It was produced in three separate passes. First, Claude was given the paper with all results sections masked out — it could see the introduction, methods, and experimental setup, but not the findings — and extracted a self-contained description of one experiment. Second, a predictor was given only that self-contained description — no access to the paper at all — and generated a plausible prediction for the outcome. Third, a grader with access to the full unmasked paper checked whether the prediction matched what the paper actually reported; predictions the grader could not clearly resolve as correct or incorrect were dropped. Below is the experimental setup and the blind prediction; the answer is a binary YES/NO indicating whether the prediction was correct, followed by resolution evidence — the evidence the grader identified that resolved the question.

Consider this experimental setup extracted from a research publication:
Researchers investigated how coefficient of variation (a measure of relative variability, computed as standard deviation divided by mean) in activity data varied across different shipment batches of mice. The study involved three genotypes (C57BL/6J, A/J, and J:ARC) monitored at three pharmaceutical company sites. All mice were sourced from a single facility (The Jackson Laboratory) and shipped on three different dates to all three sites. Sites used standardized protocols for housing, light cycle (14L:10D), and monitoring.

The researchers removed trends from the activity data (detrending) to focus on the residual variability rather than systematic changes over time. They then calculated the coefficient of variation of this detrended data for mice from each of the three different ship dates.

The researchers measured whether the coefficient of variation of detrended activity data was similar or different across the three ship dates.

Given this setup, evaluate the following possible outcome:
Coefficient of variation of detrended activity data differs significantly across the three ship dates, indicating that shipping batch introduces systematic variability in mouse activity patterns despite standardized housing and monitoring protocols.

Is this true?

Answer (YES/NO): YES